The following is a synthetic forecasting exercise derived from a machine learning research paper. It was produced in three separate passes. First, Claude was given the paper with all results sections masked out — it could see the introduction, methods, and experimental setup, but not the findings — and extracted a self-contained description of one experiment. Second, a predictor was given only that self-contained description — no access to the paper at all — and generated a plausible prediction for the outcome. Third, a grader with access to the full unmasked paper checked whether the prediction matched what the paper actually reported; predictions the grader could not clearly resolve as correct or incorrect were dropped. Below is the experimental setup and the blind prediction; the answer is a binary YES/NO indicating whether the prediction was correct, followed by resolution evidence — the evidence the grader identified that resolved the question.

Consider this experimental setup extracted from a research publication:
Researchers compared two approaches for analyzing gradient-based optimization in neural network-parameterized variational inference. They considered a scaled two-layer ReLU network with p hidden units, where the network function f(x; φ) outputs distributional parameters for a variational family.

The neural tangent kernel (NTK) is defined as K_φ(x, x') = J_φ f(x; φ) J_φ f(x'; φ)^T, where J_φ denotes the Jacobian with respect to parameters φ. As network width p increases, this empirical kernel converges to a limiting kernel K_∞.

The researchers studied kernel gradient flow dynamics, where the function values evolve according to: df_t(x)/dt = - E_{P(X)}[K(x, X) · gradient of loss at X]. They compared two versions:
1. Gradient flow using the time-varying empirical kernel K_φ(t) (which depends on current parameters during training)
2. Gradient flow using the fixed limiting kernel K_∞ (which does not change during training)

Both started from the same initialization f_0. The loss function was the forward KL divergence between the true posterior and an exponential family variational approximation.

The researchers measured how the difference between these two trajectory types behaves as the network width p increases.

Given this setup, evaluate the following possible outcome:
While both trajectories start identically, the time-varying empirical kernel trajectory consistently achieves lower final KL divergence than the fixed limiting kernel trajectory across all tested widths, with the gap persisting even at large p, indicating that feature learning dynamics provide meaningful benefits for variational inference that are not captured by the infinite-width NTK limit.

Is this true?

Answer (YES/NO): NO